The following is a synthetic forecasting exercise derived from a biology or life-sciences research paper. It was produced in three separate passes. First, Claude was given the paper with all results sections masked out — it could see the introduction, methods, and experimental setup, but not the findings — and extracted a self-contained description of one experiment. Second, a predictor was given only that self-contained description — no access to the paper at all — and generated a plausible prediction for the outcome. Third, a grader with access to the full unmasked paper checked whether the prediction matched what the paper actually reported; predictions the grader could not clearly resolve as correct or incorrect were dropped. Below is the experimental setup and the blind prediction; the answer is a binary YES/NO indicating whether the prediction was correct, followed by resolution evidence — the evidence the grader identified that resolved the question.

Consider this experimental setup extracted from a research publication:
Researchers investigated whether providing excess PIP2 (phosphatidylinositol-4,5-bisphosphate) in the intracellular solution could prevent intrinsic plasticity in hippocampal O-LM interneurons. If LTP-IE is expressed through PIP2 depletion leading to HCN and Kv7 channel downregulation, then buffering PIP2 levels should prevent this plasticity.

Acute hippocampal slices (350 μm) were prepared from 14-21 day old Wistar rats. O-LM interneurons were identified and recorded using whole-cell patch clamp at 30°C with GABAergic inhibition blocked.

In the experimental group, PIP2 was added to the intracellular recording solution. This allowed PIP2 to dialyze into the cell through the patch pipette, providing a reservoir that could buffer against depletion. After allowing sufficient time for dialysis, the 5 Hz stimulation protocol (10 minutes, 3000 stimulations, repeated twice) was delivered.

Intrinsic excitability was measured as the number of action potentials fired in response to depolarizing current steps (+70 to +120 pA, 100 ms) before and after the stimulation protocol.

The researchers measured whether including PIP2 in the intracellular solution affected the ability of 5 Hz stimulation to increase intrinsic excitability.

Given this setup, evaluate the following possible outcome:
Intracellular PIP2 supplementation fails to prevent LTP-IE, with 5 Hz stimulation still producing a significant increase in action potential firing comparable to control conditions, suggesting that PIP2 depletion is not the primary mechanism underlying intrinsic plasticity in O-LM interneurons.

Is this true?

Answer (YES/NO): NO